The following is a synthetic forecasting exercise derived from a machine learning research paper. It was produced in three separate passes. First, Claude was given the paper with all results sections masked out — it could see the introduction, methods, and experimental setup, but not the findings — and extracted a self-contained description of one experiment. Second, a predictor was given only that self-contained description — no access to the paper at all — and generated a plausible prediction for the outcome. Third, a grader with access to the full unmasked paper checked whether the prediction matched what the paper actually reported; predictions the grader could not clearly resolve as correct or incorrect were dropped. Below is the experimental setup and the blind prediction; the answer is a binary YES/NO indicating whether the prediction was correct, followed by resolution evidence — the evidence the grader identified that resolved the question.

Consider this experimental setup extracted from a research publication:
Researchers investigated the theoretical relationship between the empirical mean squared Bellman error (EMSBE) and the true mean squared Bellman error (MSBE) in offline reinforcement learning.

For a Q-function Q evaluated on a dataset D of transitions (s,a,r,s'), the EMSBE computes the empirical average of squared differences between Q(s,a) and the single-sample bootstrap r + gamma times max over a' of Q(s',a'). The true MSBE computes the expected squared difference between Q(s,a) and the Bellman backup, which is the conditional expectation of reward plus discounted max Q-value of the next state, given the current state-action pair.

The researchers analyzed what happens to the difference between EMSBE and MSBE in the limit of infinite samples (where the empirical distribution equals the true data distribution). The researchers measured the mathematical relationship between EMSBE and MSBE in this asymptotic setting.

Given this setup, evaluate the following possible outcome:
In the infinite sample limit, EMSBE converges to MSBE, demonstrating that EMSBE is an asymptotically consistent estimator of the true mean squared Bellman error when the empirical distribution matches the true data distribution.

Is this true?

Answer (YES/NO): NO